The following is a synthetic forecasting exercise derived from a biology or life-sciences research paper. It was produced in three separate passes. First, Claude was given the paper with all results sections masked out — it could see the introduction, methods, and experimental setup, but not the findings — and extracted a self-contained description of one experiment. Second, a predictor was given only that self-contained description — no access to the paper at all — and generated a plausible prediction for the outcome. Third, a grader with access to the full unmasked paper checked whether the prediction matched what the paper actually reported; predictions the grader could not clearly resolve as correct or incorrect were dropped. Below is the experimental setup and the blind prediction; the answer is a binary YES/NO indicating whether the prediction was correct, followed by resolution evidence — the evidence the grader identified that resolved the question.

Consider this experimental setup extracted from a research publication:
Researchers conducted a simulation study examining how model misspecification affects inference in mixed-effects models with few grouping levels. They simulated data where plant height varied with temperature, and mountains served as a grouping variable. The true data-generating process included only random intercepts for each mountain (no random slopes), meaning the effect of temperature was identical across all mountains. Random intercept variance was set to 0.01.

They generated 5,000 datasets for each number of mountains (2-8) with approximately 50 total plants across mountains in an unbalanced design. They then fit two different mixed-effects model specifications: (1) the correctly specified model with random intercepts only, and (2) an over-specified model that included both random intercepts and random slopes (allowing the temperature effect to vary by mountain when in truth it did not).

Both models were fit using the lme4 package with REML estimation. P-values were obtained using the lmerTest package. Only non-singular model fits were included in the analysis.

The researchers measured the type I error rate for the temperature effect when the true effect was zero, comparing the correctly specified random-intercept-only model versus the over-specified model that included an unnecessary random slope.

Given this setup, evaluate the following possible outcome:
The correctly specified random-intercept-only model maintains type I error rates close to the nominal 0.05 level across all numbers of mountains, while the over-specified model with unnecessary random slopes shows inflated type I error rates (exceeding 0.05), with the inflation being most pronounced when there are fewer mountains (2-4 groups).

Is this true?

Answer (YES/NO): NO